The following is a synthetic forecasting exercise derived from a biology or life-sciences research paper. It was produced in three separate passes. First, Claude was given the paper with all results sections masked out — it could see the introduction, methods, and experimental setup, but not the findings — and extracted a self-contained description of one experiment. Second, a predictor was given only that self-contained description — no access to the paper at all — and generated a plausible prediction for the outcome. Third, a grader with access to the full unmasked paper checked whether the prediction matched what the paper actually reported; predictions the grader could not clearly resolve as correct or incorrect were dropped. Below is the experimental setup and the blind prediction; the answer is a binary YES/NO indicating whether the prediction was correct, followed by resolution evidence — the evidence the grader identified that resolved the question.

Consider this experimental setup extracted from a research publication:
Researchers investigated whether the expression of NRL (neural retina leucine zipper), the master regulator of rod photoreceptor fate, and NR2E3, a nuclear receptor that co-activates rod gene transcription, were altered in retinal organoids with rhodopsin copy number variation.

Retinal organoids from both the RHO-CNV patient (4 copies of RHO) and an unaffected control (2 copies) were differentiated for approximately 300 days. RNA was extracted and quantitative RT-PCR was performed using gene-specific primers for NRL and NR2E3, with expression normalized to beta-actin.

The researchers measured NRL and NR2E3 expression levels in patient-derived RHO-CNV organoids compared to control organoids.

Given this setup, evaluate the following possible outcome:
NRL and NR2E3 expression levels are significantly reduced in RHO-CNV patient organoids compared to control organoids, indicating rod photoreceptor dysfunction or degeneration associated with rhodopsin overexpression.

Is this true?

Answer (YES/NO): NO